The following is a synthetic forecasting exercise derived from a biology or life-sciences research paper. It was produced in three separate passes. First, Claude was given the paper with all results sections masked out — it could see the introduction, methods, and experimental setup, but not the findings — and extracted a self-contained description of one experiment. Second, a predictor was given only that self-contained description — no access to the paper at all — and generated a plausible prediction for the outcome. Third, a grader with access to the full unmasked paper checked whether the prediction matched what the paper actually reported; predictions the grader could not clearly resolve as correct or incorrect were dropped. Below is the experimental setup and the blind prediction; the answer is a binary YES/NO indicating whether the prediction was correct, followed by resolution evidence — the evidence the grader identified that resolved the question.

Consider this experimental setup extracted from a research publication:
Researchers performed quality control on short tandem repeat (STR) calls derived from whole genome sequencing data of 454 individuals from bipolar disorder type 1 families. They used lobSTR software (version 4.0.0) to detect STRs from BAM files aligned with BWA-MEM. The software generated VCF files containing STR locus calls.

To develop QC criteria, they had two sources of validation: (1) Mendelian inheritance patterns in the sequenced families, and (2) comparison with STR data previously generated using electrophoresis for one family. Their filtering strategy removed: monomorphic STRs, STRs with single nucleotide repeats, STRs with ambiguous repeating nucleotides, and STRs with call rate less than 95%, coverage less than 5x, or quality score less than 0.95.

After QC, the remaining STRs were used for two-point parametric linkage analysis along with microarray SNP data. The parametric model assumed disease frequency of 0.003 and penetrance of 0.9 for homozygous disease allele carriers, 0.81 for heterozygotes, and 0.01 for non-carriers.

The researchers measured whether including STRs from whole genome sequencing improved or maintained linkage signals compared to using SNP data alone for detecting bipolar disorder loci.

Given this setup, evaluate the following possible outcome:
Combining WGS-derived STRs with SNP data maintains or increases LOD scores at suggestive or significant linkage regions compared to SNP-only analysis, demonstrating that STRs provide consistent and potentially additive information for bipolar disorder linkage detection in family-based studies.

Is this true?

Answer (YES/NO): NO